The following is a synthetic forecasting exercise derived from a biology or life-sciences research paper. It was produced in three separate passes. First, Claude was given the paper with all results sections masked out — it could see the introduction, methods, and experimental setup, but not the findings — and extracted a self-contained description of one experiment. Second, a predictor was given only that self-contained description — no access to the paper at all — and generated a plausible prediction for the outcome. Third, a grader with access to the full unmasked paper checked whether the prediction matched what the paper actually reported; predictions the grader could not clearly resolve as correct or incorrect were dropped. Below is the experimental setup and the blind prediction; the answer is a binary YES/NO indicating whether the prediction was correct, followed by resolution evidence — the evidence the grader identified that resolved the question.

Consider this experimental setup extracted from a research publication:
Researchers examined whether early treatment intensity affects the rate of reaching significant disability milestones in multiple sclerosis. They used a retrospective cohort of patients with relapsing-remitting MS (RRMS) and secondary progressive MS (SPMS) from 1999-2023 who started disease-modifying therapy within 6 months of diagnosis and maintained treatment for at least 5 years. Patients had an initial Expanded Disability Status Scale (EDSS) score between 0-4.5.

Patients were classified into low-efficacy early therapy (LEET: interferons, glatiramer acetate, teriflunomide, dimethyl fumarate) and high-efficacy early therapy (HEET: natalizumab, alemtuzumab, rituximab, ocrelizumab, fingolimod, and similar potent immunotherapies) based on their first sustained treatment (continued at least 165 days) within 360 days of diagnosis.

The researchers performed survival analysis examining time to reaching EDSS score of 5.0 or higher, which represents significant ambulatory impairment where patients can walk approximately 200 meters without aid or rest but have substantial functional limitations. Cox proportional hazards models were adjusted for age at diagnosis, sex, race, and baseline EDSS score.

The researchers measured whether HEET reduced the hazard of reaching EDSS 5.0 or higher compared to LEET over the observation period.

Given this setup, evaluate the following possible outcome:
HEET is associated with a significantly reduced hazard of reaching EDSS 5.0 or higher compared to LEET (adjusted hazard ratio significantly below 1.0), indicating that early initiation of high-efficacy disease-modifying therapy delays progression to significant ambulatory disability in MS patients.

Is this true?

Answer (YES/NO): NO